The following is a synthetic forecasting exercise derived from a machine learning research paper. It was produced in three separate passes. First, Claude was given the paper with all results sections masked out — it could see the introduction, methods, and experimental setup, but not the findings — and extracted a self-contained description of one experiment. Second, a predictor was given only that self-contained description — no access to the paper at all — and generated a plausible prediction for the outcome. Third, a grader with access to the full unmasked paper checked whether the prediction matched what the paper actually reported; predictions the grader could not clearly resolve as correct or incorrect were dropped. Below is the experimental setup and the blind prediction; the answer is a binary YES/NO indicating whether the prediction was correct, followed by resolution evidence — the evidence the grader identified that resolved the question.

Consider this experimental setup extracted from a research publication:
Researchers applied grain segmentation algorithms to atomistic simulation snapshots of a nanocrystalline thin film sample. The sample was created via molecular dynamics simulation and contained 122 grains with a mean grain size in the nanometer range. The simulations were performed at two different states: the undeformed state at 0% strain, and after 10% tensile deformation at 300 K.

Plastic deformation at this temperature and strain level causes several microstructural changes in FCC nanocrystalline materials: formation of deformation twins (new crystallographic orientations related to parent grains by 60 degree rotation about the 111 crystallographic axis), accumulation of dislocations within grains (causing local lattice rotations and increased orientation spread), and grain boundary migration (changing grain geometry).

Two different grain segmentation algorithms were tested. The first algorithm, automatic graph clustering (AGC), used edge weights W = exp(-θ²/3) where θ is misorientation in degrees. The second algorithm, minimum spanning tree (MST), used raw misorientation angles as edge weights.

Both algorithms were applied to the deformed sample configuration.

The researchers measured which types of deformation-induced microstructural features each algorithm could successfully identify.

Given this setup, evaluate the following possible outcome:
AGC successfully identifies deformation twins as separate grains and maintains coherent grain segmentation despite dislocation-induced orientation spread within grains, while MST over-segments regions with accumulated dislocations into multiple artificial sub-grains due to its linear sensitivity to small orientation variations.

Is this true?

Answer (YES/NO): NO